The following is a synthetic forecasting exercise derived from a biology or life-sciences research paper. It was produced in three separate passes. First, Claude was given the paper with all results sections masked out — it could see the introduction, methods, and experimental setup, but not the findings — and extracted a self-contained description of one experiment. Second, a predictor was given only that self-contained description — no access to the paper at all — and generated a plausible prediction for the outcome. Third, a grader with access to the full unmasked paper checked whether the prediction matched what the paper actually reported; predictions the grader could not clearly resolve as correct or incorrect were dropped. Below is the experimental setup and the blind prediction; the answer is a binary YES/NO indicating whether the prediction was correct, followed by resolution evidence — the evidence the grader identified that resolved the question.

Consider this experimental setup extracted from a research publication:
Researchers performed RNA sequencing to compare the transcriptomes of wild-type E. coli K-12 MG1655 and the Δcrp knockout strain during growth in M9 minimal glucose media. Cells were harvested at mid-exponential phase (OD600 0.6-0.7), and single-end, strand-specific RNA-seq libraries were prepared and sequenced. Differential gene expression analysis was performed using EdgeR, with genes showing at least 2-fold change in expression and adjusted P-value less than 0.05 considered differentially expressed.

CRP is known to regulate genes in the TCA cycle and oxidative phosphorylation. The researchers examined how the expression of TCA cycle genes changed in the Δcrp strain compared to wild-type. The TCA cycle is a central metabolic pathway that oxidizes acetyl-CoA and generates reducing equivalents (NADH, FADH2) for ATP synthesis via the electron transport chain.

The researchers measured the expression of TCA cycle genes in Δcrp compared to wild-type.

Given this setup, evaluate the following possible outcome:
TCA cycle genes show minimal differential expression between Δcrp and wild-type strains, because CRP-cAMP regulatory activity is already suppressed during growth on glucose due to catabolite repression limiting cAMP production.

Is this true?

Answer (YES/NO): NO